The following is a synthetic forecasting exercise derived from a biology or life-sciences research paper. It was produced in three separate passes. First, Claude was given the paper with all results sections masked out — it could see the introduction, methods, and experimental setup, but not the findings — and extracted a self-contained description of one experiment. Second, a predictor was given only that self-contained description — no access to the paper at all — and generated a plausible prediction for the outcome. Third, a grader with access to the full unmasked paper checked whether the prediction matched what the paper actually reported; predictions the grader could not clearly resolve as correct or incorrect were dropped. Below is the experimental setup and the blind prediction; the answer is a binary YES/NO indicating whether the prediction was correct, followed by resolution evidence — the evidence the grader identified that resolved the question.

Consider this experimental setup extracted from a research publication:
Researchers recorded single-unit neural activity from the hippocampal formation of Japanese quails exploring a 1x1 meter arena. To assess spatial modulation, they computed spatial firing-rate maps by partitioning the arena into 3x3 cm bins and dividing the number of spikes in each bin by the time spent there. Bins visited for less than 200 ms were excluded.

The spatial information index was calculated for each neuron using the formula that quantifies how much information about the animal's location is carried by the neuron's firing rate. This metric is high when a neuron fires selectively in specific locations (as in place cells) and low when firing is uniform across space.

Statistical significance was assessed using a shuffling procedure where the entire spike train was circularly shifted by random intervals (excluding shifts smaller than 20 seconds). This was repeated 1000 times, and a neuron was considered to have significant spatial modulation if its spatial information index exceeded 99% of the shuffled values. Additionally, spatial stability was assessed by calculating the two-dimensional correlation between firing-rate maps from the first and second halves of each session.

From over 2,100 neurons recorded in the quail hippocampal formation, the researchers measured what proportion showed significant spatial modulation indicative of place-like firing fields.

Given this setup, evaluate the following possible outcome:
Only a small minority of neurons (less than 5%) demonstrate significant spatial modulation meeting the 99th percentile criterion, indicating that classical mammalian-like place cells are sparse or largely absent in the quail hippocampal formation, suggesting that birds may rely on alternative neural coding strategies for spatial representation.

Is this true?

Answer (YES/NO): YES